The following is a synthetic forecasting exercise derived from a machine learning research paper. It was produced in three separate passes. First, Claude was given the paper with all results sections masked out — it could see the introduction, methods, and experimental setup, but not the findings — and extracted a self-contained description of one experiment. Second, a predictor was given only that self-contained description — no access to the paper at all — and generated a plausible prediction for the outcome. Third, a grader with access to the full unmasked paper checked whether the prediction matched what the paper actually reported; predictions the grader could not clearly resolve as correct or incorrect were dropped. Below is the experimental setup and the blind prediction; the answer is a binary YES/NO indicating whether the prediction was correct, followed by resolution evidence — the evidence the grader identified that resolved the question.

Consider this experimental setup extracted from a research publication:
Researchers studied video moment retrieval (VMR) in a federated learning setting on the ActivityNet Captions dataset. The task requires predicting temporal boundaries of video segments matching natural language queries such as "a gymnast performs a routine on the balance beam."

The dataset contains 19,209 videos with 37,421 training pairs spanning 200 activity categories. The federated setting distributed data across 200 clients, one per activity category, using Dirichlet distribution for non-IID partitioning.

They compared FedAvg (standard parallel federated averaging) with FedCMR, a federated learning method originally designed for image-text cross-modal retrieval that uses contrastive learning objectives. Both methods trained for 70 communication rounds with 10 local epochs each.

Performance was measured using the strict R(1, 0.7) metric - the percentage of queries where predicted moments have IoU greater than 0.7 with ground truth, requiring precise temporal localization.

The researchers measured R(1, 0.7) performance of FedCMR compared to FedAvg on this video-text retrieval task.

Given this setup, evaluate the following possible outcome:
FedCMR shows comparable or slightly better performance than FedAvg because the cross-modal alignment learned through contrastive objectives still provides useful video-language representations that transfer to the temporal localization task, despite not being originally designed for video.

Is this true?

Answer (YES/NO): NO